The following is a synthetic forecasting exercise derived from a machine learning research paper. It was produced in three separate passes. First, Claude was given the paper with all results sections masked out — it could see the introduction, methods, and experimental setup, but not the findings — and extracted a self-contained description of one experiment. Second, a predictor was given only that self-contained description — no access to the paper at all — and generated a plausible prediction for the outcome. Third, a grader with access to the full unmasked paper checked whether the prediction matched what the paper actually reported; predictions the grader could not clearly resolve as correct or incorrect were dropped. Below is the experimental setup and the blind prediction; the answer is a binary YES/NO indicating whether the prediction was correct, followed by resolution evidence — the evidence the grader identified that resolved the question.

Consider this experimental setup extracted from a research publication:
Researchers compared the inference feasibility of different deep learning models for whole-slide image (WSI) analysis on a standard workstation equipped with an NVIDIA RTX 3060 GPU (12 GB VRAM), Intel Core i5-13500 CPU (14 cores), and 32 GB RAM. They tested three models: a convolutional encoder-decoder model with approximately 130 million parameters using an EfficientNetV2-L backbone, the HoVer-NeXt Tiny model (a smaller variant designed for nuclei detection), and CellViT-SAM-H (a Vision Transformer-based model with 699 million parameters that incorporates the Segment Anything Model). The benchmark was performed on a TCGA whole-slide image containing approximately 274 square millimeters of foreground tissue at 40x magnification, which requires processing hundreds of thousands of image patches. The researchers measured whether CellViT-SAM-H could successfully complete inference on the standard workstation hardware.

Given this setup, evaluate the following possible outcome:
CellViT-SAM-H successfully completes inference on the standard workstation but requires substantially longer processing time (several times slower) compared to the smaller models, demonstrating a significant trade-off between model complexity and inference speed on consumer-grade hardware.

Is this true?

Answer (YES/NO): NO